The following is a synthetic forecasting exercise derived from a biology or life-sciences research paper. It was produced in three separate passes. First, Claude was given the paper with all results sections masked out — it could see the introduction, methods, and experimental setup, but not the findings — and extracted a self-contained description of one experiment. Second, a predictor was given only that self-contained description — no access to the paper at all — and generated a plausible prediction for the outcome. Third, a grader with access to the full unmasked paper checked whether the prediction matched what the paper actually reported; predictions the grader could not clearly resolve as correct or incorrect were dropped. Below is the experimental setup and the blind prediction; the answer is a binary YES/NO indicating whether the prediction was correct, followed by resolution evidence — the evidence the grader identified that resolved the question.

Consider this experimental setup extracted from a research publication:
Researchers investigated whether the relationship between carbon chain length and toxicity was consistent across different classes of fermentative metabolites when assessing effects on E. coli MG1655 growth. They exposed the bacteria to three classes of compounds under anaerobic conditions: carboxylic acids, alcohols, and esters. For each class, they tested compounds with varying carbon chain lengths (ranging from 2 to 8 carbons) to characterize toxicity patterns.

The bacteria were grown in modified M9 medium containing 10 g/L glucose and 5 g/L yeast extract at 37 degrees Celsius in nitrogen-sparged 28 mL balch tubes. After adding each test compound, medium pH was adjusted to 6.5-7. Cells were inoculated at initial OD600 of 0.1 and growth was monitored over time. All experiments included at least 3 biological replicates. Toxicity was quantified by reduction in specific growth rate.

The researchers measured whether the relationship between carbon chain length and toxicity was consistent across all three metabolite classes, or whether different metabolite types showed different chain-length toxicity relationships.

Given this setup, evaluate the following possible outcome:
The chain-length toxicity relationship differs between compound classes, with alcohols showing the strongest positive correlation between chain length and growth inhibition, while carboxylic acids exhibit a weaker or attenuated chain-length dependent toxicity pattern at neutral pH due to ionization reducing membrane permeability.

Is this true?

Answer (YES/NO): YES